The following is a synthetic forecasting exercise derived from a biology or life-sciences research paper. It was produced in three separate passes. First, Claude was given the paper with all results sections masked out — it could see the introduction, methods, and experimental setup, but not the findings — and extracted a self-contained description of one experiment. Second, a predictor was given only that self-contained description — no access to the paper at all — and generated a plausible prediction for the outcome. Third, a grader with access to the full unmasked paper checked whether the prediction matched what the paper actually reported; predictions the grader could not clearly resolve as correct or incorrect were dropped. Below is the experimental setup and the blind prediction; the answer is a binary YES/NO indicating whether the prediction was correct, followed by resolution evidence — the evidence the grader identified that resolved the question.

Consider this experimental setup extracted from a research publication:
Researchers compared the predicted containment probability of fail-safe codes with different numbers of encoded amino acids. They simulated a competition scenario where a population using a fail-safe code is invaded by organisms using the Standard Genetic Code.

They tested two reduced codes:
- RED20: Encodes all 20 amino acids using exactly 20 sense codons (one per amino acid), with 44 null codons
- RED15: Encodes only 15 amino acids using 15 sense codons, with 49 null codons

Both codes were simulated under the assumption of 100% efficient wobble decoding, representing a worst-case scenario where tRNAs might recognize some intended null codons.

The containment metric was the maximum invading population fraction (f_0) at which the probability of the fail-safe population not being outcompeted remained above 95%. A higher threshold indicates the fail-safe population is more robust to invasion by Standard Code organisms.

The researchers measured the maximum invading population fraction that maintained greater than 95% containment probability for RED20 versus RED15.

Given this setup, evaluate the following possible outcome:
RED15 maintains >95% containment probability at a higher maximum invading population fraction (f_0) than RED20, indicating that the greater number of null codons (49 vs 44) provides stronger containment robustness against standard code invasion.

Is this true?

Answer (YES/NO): YES